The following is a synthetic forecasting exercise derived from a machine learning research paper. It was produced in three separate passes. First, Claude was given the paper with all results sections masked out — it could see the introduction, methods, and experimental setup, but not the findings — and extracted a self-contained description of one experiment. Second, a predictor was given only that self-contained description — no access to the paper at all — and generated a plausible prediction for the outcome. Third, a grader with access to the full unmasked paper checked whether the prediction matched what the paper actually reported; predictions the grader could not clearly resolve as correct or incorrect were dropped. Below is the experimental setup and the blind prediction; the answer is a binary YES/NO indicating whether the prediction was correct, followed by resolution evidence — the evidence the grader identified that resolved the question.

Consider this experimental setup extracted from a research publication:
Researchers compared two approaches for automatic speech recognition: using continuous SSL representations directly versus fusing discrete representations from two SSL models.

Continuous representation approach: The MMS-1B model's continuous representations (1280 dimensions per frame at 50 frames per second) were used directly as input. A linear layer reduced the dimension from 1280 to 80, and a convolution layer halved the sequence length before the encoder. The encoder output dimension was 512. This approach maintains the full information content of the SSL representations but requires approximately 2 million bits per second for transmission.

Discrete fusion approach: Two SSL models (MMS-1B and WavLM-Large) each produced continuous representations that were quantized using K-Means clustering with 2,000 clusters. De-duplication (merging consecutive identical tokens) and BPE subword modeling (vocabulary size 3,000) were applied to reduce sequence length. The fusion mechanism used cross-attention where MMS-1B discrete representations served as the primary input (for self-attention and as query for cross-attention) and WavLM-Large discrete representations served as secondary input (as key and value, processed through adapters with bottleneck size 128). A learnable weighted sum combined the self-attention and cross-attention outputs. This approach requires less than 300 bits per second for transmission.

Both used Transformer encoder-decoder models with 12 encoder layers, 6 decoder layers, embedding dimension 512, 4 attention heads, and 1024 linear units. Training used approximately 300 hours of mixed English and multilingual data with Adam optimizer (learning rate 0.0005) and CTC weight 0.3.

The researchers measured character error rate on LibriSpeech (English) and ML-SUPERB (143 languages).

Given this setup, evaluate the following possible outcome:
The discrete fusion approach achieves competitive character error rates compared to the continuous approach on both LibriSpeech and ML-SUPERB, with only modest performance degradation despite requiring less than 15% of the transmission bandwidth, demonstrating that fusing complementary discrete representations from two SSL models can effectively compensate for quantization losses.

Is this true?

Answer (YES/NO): NO